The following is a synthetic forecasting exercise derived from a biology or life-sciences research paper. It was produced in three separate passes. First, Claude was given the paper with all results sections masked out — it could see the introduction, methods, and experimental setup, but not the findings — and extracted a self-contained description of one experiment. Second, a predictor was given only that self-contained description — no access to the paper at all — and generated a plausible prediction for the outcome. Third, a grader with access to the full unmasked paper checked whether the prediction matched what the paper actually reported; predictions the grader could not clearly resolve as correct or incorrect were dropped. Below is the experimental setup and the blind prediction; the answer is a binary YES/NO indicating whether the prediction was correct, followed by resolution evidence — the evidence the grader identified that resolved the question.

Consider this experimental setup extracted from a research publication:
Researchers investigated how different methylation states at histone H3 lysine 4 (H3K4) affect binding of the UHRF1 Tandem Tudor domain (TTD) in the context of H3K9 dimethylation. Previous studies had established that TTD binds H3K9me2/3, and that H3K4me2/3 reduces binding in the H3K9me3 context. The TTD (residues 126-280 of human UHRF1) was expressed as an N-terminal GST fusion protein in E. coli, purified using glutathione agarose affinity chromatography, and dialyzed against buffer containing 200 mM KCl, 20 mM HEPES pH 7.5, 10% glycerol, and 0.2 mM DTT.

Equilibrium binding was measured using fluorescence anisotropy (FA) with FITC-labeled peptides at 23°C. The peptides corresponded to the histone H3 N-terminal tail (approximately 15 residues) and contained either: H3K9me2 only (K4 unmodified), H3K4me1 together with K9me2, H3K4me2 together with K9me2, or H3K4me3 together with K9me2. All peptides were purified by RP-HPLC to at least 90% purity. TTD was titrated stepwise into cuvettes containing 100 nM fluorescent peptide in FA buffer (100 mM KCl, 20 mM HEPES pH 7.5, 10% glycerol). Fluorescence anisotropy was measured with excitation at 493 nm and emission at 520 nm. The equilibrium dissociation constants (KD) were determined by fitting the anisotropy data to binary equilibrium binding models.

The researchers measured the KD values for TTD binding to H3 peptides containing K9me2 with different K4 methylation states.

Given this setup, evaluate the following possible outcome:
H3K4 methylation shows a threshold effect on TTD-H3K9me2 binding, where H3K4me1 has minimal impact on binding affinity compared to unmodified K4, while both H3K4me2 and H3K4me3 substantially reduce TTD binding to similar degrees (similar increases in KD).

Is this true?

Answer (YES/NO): NO